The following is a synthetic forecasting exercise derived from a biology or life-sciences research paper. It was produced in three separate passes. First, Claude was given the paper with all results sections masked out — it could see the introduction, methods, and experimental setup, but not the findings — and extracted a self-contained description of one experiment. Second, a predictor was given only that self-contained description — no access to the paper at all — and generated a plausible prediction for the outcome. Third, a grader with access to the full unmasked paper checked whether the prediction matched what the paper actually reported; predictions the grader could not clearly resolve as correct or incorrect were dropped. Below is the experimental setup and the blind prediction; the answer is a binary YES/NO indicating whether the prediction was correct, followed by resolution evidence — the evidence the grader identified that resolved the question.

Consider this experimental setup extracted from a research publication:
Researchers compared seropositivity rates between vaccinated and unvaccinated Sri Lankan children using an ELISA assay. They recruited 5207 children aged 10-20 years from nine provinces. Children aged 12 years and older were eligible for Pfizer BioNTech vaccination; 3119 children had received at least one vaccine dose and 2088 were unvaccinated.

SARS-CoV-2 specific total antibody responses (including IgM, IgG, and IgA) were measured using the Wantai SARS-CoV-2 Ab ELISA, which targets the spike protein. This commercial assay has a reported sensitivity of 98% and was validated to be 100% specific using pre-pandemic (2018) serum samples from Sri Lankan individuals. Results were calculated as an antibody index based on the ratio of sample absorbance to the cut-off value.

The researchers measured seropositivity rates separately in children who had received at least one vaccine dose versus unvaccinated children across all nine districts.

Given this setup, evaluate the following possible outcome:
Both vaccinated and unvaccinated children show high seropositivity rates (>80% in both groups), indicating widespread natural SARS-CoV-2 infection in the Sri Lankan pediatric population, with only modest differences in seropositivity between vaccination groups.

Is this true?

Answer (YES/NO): YES